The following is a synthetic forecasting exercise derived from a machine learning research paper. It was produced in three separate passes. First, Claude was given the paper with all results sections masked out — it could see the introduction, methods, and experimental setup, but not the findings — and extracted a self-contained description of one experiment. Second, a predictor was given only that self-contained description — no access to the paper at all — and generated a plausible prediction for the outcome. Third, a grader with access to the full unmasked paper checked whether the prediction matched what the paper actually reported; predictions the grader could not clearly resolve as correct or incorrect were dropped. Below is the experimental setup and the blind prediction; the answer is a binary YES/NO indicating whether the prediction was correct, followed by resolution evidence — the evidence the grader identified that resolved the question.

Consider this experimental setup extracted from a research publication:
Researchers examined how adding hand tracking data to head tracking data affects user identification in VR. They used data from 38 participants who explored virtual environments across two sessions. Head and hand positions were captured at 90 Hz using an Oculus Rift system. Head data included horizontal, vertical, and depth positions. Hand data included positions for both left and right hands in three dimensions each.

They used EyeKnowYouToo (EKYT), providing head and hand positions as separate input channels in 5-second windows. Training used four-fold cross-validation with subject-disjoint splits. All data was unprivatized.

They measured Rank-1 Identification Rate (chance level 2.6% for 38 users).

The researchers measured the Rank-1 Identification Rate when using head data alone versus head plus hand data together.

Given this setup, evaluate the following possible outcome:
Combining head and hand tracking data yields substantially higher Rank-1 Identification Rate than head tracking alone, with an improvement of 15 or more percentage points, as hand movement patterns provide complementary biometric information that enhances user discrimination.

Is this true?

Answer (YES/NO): NO